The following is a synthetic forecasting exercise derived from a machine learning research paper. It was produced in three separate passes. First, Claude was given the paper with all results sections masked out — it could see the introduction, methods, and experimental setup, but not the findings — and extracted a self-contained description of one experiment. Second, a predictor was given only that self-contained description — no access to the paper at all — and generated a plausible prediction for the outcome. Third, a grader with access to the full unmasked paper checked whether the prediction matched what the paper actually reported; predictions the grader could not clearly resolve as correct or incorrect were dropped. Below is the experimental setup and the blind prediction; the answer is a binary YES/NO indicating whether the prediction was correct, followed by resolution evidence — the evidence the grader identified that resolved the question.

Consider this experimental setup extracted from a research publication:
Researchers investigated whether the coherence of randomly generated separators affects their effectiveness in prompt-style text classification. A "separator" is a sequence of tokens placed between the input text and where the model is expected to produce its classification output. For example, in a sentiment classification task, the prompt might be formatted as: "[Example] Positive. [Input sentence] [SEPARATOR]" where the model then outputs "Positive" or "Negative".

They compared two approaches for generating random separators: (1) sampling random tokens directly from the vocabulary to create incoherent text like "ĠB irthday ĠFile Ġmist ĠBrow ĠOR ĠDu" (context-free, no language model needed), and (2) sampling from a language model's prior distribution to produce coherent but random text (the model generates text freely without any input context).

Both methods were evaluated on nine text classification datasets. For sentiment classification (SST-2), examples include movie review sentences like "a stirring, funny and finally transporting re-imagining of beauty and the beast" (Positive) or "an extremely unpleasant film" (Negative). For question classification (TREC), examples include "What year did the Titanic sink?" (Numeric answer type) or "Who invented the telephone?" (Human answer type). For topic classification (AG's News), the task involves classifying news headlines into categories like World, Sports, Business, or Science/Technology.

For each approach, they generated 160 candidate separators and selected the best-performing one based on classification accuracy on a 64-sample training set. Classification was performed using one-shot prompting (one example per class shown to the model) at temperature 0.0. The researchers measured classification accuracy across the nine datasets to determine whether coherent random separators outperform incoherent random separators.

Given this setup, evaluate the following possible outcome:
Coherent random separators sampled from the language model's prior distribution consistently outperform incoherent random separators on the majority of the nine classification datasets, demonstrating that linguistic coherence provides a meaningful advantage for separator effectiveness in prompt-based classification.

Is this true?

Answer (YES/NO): NO